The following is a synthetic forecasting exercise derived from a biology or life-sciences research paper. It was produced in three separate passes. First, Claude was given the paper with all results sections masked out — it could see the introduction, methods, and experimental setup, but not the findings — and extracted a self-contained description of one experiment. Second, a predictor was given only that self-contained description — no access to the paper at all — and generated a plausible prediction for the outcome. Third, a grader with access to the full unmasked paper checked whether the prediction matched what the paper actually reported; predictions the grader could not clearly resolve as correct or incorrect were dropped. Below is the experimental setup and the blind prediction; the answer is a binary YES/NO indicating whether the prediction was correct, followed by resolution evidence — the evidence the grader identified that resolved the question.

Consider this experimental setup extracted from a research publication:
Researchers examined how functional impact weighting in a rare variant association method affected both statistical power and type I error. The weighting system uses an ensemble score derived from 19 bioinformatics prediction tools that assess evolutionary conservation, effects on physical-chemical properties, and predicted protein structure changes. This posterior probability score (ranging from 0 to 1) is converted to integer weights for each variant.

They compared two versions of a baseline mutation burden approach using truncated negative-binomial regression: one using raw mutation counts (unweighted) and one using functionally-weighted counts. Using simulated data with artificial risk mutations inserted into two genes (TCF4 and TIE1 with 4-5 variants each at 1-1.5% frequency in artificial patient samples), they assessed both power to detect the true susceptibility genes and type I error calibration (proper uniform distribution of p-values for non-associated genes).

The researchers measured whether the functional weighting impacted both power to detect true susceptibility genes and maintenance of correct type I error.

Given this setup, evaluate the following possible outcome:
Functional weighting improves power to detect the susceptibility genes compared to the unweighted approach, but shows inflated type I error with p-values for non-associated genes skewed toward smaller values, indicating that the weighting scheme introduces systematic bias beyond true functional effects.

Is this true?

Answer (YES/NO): NO